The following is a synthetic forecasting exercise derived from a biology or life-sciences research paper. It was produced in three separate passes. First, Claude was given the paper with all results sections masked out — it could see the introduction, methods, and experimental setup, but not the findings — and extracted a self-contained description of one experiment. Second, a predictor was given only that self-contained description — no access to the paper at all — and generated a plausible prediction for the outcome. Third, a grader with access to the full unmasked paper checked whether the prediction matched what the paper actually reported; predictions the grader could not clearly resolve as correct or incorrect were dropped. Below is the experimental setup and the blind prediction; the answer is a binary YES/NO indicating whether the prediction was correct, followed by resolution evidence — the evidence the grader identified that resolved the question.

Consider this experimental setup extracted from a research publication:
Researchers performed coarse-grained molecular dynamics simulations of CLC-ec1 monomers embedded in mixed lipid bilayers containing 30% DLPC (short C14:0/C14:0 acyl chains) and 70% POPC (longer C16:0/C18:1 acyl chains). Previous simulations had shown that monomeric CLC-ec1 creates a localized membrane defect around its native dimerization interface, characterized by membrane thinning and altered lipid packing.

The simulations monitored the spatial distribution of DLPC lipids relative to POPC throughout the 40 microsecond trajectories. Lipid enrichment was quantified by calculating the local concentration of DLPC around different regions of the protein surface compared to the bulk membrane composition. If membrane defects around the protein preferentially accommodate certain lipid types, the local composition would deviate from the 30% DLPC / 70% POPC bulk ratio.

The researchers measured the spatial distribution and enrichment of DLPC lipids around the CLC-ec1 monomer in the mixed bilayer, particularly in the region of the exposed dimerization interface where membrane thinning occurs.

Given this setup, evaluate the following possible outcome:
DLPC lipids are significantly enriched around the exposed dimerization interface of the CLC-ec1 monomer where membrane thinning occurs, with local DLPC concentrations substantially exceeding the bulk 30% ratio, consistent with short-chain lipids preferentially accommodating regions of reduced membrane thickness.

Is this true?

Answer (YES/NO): YES